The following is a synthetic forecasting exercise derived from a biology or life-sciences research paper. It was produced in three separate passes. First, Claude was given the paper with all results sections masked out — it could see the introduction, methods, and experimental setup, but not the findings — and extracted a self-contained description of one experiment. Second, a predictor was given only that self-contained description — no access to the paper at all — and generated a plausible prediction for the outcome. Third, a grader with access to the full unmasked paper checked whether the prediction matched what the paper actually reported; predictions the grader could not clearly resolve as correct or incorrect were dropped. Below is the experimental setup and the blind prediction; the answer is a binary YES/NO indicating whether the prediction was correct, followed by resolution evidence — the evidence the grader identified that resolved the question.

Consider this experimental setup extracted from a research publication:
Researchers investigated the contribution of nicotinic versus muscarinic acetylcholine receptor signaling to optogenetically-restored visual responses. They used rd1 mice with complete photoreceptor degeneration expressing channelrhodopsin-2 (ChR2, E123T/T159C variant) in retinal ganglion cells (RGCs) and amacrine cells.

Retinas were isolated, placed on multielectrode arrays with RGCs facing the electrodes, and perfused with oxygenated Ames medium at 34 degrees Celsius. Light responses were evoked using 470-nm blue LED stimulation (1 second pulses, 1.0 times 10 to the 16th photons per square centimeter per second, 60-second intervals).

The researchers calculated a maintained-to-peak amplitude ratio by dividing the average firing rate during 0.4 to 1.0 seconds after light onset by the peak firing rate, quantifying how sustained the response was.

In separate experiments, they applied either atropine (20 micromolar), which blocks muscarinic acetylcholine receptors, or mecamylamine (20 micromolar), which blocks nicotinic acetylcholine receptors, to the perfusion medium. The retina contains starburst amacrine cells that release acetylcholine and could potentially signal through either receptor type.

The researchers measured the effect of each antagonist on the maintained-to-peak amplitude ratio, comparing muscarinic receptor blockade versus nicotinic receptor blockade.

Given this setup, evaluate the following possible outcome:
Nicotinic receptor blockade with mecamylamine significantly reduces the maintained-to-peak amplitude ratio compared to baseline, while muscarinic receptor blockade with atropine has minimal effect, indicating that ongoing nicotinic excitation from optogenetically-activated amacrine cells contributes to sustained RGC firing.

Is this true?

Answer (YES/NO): NO